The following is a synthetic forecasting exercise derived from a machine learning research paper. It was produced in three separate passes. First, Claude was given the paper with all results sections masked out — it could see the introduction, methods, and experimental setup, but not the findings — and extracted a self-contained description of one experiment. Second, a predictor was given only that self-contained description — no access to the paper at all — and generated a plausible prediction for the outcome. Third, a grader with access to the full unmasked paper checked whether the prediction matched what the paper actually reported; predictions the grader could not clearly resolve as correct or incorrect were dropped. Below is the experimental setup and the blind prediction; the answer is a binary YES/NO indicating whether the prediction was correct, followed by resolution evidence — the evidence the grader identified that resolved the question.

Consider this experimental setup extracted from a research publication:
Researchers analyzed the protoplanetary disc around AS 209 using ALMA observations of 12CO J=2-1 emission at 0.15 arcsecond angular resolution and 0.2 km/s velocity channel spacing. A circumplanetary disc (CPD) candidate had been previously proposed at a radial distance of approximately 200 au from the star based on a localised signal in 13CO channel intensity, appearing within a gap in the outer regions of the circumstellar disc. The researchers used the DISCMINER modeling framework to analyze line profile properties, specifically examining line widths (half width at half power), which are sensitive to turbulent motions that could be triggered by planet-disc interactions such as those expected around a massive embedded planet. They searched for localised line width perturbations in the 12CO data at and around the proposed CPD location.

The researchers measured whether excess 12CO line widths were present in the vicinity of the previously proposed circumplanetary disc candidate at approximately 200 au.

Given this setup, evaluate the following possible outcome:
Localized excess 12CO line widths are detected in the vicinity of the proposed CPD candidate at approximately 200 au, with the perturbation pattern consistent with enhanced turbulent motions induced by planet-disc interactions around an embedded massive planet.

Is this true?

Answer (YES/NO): YES